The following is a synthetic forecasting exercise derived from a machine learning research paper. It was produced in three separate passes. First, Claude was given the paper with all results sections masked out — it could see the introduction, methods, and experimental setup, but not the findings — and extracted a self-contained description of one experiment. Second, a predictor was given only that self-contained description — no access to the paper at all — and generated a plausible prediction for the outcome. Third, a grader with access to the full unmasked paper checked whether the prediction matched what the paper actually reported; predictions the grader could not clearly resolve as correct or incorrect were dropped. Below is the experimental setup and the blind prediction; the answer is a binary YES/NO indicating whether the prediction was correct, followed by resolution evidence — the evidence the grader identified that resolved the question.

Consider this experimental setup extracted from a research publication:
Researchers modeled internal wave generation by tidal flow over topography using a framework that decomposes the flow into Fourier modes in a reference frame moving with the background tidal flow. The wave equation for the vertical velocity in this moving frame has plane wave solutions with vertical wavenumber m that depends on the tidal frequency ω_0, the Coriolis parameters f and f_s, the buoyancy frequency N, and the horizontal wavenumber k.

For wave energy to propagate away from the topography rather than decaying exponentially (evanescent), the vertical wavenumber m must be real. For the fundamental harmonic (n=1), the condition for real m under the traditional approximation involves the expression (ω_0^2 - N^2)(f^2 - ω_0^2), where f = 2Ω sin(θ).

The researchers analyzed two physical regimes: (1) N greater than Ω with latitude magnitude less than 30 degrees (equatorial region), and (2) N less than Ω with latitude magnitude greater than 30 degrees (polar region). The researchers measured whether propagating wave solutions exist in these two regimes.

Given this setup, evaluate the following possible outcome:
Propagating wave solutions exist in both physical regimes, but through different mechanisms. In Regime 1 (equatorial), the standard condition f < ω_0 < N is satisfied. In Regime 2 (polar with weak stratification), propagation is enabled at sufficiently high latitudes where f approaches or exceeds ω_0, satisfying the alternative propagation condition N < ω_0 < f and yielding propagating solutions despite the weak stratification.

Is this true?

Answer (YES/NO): YES